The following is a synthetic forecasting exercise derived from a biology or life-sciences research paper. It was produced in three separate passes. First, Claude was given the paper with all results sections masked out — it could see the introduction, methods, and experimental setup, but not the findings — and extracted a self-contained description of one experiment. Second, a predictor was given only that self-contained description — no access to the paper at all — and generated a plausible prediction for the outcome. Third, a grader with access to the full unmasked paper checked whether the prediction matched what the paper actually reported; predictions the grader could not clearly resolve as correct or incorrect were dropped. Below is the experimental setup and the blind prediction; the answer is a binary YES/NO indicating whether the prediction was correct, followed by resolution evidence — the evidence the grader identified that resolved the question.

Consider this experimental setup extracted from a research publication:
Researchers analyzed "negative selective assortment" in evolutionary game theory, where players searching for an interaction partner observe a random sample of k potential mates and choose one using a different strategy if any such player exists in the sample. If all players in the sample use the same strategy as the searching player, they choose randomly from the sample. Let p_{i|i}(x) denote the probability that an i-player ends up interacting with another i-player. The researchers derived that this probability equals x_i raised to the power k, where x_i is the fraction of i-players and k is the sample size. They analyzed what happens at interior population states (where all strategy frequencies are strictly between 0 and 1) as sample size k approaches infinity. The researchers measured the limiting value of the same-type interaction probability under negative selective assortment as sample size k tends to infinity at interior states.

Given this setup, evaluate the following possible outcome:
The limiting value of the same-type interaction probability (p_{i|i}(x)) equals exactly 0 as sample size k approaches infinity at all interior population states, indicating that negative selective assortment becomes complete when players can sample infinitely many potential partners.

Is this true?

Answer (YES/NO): YES